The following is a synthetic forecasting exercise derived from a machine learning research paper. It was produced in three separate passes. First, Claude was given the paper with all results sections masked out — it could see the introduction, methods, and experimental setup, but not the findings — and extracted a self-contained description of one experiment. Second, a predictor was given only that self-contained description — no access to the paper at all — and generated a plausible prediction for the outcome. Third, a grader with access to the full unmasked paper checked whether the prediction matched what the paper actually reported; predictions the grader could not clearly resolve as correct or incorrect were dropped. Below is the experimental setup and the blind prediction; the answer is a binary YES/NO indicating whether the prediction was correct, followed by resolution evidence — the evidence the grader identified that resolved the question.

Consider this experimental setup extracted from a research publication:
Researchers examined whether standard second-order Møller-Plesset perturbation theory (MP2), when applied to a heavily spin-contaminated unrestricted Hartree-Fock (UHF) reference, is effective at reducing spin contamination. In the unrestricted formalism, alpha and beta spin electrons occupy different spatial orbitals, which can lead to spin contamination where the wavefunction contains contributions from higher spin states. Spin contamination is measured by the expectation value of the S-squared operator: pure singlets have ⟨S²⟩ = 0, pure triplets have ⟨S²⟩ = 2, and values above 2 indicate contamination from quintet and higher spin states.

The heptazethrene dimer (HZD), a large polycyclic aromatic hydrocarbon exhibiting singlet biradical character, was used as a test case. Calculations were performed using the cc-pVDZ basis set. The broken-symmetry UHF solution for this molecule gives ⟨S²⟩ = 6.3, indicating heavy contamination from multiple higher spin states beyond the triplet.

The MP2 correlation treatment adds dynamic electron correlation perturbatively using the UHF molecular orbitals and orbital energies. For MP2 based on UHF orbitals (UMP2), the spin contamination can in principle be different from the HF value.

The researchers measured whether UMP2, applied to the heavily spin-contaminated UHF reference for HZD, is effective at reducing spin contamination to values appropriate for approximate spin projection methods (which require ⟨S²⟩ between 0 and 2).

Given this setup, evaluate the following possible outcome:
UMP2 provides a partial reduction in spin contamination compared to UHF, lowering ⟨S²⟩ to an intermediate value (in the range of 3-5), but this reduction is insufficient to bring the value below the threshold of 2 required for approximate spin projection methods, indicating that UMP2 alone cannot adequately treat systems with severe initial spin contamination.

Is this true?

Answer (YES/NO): NO